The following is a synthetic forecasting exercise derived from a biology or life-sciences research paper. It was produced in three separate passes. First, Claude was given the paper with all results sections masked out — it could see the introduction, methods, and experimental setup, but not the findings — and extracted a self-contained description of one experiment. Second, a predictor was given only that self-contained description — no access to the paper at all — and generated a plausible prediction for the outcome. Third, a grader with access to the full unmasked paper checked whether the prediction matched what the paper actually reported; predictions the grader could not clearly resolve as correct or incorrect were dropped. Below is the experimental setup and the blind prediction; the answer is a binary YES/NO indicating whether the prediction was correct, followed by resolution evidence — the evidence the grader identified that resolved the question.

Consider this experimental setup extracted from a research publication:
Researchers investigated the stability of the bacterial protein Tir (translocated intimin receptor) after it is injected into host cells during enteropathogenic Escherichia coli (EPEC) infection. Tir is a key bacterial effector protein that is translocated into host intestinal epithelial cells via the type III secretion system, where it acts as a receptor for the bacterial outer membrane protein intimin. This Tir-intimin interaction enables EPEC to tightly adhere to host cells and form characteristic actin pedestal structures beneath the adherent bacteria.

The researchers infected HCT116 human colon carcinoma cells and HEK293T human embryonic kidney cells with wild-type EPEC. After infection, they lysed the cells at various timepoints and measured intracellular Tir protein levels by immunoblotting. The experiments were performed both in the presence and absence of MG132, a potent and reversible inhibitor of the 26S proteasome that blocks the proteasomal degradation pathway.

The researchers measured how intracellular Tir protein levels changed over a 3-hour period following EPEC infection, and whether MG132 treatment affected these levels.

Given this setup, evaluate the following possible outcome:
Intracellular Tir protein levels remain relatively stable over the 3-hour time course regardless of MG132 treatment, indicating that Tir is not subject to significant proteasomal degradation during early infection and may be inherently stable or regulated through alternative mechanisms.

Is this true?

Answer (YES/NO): NO